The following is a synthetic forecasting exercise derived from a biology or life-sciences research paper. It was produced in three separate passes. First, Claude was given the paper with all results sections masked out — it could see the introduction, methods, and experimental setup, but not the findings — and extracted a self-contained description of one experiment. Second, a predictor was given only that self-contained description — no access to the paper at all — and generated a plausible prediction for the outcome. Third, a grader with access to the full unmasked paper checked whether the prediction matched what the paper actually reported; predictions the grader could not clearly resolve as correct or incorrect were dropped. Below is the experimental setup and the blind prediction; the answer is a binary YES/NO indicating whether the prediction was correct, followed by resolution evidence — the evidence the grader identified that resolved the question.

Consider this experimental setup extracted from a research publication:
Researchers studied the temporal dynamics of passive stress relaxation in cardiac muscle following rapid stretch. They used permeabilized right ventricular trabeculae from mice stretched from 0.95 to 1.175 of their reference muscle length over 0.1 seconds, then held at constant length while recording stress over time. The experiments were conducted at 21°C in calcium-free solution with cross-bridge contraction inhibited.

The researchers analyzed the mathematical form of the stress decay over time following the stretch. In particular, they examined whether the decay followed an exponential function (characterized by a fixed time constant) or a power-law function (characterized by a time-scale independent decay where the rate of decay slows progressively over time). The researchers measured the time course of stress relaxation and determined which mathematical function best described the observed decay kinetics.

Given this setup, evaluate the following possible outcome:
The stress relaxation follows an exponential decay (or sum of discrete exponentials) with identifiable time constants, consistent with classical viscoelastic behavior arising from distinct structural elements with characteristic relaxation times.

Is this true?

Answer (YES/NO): NO